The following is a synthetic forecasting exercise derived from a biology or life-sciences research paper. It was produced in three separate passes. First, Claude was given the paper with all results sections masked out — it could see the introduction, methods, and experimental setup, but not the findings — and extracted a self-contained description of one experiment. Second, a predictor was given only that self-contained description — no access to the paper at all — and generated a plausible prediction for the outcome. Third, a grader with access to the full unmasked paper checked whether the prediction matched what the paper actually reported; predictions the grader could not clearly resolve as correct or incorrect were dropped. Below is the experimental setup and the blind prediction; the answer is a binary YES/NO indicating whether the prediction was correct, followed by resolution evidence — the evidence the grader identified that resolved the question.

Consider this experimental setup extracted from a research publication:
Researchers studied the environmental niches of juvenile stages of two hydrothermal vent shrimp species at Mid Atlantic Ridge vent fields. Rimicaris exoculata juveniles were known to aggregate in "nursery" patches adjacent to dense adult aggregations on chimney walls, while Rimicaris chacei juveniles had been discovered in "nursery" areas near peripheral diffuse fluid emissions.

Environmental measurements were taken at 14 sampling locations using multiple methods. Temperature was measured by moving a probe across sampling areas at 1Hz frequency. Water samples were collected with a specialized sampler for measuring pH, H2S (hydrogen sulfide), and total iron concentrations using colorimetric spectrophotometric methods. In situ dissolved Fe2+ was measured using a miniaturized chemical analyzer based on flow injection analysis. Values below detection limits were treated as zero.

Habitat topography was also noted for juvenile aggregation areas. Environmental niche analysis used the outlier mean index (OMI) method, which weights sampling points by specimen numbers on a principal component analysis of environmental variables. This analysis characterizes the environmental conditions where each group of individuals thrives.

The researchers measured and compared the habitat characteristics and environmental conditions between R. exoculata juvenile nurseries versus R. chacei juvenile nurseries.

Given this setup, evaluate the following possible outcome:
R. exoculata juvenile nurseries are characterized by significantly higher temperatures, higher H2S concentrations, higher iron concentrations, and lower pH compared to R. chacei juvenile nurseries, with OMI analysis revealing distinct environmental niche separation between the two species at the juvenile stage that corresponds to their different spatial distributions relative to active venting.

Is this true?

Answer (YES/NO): NO